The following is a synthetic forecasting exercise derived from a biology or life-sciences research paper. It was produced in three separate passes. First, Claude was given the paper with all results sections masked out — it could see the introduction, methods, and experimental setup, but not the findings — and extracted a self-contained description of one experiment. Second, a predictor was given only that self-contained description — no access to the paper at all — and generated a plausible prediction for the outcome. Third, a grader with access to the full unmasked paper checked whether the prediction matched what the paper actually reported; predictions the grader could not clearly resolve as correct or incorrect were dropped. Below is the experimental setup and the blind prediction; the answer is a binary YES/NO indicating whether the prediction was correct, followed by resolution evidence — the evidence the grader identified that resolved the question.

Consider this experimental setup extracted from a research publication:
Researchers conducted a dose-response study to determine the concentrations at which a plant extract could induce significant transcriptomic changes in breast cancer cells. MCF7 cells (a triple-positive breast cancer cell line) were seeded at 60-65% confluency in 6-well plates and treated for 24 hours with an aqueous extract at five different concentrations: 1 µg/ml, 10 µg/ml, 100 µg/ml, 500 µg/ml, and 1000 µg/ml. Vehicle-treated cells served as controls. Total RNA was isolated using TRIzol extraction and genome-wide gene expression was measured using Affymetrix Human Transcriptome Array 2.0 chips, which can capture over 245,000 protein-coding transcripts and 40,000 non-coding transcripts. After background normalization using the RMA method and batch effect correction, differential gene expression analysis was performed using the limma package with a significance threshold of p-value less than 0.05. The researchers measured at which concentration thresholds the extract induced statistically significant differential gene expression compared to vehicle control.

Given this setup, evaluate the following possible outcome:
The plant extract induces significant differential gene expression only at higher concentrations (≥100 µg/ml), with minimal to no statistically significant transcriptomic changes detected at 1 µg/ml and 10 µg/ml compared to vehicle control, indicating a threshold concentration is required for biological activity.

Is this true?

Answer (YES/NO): NO